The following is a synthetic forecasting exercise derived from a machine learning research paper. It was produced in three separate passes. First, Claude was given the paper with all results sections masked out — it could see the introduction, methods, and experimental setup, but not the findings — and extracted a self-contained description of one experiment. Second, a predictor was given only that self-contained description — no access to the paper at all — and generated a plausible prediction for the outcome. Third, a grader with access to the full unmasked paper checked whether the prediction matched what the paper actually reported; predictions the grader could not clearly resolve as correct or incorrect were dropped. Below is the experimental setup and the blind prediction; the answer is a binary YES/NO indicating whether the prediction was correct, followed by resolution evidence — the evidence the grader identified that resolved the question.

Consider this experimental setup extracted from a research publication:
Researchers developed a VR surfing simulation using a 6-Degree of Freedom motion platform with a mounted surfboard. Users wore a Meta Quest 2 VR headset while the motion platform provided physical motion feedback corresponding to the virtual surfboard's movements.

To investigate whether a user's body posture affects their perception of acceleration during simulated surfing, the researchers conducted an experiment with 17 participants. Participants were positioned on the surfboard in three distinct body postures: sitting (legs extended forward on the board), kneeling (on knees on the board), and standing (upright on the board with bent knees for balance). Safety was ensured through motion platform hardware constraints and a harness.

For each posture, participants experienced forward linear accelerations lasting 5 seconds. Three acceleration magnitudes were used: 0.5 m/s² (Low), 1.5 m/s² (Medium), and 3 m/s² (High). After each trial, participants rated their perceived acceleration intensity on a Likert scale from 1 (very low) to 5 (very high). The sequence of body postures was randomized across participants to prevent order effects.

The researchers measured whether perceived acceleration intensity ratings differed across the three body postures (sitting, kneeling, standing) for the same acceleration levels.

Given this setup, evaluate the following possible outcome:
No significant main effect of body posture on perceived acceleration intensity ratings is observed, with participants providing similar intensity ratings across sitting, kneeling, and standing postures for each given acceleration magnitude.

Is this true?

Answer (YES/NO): YES